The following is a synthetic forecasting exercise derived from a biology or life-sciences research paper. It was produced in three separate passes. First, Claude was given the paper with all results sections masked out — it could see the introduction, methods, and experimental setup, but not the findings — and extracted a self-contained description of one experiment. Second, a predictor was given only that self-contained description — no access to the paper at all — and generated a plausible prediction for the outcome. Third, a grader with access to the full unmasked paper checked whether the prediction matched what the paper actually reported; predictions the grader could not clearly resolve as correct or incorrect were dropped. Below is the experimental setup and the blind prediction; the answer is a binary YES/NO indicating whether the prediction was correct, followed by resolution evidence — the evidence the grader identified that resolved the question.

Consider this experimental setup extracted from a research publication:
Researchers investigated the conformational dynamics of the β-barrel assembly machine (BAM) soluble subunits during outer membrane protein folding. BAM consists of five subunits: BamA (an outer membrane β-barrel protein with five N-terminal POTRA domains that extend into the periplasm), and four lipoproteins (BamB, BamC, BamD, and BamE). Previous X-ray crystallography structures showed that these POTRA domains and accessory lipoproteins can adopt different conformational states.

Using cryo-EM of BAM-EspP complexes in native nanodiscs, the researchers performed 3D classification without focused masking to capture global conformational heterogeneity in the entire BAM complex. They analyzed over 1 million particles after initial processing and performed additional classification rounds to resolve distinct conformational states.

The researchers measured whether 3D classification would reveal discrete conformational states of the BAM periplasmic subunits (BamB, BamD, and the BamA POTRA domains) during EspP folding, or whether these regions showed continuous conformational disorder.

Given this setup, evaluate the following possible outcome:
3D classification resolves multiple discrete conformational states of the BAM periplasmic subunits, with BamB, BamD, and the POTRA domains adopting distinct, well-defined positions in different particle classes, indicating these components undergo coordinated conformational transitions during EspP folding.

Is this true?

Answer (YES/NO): YES